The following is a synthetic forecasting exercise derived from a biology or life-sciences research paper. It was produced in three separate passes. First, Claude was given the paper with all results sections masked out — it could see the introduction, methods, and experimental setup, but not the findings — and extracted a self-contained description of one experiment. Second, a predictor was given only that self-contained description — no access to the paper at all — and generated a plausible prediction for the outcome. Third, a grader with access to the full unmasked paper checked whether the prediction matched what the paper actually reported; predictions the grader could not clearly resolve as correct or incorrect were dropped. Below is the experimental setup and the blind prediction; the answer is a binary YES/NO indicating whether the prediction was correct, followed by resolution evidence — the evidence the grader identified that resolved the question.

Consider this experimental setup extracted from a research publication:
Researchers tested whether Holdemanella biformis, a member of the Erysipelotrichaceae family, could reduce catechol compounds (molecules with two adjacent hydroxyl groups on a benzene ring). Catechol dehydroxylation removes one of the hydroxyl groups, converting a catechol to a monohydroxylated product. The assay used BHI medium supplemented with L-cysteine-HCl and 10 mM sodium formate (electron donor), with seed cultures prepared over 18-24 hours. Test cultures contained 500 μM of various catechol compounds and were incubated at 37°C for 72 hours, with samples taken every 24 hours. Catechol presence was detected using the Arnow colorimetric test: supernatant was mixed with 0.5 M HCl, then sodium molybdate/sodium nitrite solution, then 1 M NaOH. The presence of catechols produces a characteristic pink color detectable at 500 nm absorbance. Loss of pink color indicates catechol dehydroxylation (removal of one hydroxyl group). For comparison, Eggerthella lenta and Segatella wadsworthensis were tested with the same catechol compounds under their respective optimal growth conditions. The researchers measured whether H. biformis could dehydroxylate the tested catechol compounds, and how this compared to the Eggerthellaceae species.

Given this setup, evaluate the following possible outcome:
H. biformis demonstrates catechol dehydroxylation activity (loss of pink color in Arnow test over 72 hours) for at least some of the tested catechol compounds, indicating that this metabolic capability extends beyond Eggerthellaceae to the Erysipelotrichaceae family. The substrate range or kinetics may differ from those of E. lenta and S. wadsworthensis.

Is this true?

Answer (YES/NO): NO